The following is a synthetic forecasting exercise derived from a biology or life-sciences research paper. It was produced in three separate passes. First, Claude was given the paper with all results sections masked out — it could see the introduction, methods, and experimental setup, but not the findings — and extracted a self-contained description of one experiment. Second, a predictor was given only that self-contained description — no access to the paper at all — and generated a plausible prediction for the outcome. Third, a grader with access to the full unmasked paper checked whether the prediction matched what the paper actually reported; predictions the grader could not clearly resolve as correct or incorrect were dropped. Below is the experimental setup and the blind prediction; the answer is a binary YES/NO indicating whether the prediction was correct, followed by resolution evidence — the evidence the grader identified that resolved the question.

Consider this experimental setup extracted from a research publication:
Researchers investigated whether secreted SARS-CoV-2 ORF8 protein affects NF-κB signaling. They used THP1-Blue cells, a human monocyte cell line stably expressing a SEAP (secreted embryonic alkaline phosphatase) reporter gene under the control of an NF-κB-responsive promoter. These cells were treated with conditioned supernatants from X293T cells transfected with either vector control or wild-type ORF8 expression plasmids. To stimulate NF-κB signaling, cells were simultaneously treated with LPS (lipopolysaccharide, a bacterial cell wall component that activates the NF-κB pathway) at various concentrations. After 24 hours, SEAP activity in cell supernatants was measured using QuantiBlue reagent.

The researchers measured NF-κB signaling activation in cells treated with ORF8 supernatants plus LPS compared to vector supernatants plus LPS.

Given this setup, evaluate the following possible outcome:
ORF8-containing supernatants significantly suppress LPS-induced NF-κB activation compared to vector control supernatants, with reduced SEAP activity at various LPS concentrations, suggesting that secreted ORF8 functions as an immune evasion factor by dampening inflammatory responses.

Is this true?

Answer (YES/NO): NO